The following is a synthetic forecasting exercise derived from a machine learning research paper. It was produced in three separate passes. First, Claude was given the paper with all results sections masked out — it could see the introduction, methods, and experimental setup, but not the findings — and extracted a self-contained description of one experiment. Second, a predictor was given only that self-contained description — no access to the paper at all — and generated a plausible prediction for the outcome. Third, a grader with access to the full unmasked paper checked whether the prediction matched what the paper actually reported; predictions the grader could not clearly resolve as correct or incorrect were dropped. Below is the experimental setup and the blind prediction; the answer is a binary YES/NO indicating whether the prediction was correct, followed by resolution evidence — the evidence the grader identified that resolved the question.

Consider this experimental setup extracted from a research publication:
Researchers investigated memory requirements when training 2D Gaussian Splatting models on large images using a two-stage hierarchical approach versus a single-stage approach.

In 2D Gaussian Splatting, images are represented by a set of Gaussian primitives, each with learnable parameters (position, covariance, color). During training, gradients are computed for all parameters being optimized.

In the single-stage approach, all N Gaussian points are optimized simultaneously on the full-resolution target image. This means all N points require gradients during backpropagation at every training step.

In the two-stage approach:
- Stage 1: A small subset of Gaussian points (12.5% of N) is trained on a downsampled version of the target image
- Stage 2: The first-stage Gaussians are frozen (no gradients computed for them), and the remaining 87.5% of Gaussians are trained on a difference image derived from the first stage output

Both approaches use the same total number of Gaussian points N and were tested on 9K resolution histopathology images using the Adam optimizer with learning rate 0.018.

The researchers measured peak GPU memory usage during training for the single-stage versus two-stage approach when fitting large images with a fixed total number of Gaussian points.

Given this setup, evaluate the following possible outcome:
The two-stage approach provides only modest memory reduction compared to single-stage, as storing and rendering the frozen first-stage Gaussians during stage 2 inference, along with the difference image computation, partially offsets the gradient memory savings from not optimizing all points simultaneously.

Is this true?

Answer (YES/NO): NO